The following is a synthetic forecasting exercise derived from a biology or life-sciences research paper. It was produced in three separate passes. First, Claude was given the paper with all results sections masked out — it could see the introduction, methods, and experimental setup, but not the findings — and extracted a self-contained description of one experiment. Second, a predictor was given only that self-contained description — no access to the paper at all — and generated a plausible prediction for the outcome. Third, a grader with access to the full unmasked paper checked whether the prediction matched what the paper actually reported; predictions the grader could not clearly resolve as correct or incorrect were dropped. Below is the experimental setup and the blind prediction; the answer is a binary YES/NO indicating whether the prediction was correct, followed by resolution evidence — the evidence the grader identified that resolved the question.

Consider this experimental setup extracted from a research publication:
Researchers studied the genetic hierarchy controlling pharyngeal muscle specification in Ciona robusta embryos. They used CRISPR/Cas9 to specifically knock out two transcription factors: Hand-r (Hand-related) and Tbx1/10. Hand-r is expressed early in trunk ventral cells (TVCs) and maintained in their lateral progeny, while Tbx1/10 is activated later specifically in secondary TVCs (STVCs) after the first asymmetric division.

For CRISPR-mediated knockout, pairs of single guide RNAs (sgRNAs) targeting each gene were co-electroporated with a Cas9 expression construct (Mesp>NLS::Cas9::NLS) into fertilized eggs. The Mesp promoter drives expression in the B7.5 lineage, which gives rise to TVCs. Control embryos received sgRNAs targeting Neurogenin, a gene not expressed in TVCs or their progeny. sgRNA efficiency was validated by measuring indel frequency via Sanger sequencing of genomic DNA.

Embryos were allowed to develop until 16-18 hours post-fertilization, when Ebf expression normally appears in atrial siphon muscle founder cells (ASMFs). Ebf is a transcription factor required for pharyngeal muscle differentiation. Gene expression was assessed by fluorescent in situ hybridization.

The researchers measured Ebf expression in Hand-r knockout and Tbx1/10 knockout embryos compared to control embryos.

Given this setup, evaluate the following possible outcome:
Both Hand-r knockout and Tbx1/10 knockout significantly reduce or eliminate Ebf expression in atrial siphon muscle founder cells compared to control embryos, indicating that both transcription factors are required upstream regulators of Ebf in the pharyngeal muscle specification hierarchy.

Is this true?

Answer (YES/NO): YES